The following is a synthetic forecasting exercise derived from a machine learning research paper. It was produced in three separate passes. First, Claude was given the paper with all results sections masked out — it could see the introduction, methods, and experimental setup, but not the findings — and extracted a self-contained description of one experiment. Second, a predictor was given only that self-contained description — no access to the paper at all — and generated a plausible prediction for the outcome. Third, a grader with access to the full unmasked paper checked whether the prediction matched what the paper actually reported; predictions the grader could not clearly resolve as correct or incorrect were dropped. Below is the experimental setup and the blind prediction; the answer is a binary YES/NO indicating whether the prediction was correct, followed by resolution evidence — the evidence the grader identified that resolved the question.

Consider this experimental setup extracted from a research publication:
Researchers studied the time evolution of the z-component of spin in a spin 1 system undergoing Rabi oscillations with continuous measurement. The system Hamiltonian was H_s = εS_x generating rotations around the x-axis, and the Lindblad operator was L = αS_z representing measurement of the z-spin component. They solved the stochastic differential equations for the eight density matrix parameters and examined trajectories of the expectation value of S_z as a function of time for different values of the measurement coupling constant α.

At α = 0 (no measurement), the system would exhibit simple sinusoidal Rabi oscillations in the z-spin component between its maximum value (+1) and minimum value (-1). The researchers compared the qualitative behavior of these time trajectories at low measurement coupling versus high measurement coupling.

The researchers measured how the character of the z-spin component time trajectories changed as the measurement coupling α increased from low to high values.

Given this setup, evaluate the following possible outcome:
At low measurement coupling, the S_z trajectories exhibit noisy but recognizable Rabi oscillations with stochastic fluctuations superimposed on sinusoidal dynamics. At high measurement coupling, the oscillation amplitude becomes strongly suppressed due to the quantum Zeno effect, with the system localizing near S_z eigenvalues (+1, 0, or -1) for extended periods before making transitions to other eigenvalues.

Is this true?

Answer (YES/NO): NO